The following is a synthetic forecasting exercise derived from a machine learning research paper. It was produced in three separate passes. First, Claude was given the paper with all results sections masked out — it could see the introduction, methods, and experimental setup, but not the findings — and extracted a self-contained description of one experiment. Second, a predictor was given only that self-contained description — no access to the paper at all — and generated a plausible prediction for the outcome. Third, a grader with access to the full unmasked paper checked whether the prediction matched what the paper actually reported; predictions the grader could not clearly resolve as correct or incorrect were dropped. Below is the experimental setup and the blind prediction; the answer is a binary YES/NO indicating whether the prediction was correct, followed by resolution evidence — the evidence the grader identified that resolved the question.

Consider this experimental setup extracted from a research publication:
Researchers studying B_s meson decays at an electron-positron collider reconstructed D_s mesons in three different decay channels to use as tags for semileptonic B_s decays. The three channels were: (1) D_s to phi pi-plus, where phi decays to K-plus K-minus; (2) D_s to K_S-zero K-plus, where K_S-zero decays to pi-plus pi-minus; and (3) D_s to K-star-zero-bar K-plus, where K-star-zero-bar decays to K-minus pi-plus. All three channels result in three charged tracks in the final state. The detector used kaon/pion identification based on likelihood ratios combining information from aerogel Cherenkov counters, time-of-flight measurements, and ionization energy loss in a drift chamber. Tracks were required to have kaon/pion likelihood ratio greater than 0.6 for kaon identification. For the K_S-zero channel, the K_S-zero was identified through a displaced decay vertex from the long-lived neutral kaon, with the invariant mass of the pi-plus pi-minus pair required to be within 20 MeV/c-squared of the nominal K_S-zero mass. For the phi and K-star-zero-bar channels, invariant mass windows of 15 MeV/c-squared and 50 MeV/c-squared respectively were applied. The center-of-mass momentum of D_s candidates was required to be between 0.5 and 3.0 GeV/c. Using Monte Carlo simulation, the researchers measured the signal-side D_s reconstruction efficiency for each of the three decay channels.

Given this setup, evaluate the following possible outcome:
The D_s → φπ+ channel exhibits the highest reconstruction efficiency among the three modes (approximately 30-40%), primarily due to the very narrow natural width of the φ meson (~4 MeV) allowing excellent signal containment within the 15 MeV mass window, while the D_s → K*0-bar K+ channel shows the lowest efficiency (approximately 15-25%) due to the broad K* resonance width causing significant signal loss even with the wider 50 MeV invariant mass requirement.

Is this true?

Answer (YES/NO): NO